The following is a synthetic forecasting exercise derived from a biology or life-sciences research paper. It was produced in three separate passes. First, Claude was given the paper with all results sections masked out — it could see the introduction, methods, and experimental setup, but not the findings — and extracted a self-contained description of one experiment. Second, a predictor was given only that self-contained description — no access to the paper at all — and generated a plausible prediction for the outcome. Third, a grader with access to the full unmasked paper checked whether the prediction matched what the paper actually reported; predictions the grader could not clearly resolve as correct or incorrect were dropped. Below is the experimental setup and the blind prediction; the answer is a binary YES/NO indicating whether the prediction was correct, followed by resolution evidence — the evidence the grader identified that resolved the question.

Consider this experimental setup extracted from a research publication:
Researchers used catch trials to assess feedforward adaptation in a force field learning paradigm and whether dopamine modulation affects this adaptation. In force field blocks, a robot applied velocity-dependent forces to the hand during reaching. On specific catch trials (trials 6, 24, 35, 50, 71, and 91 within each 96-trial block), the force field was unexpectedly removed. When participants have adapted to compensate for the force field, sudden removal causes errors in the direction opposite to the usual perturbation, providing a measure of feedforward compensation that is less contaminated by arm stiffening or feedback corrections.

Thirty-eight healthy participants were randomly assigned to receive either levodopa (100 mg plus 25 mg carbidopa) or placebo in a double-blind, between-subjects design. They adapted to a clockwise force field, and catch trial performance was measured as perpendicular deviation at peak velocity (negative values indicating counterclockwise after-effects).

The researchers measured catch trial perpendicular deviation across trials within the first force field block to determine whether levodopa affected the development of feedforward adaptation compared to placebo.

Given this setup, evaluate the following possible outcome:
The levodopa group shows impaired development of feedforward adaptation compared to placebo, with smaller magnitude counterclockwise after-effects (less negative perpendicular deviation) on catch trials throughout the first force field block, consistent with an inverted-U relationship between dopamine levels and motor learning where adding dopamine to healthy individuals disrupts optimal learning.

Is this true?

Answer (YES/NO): NO